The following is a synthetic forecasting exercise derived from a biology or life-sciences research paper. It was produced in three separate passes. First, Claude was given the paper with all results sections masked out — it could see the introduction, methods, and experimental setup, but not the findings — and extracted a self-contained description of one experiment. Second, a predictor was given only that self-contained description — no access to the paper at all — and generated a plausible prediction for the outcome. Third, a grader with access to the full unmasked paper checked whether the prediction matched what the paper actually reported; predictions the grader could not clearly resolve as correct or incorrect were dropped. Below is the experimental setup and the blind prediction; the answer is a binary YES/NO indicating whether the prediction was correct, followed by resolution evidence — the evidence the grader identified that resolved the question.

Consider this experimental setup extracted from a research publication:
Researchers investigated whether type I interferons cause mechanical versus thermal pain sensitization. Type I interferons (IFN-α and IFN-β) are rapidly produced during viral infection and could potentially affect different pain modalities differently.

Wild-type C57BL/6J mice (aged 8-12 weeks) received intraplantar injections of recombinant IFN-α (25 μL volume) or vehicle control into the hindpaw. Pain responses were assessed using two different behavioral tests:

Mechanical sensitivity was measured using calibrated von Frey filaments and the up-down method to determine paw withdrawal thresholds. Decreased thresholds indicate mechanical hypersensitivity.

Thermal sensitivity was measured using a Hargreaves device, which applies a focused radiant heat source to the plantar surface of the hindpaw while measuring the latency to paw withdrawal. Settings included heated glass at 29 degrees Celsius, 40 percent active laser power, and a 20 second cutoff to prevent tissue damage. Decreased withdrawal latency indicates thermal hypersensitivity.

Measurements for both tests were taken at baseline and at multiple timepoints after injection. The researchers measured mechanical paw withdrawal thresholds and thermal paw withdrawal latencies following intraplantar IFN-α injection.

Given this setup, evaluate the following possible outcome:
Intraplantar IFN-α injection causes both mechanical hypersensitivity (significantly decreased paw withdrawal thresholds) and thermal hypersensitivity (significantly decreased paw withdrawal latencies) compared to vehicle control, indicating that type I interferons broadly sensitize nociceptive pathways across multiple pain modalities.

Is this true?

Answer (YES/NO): NO